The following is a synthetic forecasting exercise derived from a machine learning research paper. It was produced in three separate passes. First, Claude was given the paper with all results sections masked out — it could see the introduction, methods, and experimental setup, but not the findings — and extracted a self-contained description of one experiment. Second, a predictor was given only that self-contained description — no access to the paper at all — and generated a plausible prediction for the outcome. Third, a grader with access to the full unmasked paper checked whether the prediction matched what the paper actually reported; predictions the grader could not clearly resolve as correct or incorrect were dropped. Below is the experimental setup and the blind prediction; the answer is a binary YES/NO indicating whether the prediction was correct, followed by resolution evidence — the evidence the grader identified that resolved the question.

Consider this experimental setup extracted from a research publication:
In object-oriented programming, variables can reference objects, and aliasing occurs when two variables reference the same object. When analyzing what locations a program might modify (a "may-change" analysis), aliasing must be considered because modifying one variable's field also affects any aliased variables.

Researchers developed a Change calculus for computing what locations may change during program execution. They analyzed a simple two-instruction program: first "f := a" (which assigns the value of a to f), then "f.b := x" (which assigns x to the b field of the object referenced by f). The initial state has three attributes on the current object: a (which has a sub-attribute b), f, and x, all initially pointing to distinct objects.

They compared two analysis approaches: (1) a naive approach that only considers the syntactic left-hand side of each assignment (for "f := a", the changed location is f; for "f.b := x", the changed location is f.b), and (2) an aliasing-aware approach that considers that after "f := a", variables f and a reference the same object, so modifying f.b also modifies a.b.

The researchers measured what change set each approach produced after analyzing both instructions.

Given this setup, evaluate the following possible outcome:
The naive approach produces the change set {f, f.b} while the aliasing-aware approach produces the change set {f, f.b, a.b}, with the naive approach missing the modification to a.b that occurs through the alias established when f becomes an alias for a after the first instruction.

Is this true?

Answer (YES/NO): NO